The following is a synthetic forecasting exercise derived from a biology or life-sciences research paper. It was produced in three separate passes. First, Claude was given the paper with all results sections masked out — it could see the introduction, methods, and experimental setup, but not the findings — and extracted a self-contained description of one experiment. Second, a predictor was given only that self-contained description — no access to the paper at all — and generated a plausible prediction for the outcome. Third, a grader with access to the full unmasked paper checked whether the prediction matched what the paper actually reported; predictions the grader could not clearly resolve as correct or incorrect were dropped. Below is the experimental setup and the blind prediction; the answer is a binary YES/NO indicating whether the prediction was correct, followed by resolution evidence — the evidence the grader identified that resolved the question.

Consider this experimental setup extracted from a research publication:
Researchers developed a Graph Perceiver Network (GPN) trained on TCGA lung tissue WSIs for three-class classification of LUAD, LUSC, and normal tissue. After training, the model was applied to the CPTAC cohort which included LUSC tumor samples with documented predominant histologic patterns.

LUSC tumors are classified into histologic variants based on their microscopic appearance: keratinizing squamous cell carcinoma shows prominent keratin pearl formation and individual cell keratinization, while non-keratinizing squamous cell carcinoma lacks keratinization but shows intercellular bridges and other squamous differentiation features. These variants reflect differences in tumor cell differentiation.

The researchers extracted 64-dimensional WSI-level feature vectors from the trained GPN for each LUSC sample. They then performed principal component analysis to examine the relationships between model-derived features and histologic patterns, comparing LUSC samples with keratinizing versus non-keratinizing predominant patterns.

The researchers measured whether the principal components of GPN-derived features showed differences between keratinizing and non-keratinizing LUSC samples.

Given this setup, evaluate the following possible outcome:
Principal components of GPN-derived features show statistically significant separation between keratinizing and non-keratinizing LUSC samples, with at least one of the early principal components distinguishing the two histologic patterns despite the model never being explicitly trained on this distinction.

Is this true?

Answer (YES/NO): YES